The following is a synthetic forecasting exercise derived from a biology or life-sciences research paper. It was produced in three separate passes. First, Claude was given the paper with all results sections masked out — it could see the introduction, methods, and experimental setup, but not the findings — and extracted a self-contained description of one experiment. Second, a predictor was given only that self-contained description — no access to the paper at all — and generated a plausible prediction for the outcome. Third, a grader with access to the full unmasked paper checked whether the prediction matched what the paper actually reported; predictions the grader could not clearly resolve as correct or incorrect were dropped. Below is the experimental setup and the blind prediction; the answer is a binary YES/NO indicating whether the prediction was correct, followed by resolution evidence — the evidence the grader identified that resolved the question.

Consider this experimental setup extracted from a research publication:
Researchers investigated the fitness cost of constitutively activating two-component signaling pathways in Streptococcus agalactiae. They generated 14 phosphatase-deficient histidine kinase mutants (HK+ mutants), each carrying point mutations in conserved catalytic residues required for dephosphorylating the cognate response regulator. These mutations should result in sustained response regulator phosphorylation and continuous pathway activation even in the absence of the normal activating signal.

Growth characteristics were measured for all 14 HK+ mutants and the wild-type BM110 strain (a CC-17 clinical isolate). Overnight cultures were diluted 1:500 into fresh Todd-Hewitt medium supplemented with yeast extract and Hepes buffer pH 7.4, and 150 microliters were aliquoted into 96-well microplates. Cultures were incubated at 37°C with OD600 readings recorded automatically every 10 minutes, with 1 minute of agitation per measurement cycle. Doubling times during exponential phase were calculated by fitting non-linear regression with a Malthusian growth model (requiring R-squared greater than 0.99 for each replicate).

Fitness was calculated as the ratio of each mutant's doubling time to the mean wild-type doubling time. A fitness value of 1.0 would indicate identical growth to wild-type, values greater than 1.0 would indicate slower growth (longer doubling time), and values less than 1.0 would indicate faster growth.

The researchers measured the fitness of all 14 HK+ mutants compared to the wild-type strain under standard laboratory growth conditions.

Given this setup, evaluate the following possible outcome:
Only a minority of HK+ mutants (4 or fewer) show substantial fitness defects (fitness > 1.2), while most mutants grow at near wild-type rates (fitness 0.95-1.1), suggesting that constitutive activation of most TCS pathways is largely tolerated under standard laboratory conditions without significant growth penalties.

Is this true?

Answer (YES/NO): YES